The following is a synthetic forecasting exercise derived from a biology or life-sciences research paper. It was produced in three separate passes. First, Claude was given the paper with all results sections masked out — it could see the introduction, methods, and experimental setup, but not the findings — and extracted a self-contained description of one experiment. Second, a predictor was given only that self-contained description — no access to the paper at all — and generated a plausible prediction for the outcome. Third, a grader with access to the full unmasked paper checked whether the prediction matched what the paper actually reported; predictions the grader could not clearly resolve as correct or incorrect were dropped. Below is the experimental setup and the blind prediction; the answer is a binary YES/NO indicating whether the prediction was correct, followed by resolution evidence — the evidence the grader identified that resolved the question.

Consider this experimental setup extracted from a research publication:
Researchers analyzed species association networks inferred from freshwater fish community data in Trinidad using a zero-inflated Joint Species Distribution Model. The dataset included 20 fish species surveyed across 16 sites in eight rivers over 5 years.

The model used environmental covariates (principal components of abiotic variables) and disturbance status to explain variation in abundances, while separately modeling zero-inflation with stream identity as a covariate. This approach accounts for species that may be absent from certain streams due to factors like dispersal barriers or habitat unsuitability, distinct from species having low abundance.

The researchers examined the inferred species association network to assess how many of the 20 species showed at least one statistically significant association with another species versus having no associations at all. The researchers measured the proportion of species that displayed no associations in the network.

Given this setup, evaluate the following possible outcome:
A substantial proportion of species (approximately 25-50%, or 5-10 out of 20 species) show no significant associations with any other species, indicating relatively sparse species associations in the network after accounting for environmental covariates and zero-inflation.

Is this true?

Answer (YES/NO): YES